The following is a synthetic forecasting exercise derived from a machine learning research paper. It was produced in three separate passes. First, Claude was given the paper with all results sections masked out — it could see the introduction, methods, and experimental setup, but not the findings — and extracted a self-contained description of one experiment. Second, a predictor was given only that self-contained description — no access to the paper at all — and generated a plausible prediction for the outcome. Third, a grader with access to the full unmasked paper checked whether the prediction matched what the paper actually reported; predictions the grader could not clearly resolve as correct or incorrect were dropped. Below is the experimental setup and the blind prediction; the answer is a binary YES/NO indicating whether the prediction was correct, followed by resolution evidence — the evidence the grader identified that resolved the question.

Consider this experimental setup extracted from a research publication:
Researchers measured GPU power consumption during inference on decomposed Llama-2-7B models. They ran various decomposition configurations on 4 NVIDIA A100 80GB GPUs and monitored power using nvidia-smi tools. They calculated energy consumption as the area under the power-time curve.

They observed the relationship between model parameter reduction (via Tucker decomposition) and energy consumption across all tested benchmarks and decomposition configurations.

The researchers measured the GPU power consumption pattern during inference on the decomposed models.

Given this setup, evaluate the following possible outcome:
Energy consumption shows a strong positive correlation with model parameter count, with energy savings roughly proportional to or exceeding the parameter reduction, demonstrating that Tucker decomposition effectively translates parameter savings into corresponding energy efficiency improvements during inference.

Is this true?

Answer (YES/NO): NO